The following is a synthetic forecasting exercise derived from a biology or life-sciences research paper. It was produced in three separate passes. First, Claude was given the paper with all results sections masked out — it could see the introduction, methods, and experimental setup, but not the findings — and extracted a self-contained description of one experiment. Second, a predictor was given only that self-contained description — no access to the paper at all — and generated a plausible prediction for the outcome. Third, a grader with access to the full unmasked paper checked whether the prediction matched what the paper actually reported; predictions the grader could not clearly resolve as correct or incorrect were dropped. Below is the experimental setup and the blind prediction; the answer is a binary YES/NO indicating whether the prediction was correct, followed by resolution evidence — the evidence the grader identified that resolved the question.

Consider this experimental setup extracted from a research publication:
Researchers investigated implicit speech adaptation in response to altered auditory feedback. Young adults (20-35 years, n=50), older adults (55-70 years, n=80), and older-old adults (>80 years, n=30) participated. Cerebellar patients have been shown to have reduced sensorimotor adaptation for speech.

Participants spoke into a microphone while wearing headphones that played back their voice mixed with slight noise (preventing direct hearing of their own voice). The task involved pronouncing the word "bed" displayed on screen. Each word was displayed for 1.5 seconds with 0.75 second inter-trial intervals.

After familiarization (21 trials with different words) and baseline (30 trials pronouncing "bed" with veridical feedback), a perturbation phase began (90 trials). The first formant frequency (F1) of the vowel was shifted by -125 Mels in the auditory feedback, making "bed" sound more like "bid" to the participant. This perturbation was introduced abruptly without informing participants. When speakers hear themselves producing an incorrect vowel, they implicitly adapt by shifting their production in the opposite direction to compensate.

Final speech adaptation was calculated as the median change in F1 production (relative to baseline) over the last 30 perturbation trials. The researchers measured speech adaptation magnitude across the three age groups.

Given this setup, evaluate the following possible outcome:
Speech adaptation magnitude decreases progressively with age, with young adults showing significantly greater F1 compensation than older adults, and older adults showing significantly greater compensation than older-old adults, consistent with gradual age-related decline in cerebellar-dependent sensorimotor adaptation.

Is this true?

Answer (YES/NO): NO